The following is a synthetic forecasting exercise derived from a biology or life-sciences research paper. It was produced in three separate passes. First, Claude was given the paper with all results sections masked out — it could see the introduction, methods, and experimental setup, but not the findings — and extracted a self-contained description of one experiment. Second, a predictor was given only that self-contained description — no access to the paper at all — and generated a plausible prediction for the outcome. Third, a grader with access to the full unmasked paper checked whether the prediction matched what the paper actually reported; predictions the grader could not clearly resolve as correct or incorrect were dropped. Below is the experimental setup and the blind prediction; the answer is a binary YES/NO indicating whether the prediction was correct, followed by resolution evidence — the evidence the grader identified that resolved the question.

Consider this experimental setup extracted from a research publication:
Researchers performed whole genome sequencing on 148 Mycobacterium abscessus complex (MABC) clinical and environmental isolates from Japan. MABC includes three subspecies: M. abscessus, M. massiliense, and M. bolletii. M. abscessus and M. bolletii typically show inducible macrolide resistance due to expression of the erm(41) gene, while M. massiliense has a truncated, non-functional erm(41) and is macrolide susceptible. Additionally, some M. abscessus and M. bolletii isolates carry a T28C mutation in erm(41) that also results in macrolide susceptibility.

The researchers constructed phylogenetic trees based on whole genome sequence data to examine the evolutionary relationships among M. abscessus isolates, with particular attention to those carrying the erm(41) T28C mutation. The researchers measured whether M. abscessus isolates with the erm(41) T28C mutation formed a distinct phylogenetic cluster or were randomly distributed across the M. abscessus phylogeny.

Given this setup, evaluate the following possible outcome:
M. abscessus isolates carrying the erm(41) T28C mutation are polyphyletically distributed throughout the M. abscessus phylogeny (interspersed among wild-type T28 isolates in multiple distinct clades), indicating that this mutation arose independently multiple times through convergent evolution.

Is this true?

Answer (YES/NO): NO